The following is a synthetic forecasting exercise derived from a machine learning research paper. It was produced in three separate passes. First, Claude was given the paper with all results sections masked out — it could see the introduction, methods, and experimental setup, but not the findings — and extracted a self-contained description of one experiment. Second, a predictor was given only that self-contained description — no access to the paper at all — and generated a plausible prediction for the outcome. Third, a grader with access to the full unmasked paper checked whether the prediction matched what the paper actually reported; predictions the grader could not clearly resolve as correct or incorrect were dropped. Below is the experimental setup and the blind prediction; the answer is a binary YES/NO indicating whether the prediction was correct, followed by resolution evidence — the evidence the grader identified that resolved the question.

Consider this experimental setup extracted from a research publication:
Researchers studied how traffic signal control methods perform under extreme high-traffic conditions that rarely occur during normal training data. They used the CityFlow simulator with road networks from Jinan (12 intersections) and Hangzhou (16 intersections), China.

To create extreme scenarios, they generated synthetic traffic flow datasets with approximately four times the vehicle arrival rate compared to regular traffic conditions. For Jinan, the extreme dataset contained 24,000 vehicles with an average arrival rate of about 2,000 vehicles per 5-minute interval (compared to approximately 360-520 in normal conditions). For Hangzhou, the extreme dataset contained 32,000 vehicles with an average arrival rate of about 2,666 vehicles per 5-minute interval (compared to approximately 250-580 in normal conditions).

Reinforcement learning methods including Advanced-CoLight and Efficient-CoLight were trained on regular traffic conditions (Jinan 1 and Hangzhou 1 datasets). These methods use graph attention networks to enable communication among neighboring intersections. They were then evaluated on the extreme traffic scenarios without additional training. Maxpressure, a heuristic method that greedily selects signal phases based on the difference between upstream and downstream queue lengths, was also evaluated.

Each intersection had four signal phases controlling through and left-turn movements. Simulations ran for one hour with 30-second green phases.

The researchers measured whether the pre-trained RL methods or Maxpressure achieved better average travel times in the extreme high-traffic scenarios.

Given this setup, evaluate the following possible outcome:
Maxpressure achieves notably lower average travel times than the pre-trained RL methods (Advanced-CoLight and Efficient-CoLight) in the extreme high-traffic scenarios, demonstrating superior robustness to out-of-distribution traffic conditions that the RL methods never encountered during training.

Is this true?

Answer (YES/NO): YES